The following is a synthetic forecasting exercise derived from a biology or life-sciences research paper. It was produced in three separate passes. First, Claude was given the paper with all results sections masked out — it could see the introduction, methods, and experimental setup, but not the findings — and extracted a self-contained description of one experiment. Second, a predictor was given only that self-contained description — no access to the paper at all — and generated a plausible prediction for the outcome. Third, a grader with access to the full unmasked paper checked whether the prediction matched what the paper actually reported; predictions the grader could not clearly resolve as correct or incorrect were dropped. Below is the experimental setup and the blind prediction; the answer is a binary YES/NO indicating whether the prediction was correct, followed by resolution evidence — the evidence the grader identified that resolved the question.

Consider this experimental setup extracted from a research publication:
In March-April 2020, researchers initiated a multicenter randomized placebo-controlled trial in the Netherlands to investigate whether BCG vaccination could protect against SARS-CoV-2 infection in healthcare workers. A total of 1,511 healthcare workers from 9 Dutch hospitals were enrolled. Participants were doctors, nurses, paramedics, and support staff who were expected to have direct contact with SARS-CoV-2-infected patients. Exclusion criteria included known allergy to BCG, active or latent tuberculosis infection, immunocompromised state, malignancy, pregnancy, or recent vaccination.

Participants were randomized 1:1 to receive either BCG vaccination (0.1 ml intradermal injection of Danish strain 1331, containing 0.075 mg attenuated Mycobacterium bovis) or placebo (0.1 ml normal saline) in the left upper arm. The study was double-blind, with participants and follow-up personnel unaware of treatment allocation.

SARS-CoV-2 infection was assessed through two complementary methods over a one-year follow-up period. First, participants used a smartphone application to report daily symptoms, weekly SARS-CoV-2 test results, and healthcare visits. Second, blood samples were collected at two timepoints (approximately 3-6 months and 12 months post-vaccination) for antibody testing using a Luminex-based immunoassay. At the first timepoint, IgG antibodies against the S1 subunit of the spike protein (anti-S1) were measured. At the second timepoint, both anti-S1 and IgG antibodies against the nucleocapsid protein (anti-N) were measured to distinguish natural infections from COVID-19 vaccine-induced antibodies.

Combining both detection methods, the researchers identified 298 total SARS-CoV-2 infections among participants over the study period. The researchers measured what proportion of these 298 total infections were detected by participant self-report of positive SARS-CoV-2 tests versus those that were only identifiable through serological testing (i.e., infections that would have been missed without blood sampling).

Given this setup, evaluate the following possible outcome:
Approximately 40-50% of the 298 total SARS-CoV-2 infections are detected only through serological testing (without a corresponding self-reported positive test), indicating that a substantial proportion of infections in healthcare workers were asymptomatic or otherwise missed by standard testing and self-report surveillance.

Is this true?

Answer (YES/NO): NO